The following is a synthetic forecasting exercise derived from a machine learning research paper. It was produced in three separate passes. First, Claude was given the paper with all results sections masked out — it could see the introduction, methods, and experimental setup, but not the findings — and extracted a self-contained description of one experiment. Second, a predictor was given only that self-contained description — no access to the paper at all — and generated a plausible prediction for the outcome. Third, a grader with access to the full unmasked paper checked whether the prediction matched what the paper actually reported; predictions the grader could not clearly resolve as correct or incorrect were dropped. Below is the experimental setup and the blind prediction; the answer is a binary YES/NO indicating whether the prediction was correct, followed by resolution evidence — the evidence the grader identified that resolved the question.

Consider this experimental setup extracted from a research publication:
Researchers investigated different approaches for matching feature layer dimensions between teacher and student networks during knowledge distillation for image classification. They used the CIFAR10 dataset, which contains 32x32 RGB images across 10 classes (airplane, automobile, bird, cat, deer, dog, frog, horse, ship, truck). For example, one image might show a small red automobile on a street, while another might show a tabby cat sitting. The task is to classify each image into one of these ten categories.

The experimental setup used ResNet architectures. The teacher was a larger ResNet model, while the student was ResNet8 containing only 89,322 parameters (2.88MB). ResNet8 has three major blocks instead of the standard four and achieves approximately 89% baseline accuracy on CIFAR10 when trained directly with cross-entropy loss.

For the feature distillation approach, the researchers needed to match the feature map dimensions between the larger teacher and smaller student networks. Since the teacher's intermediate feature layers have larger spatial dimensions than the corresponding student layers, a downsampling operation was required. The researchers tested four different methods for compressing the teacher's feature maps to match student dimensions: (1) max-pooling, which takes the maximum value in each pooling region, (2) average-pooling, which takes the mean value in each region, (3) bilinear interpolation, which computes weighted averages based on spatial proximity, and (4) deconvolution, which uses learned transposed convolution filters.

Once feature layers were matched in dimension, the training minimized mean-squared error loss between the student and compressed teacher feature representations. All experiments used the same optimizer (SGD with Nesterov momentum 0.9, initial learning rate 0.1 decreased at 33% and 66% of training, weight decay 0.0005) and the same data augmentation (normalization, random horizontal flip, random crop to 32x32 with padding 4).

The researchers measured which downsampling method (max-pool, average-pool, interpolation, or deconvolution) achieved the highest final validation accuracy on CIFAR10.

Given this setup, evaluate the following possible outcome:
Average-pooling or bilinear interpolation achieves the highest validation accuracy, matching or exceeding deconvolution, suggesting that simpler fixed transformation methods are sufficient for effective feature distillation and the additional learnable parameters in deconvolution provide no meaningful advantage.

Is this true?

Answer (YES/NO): NO